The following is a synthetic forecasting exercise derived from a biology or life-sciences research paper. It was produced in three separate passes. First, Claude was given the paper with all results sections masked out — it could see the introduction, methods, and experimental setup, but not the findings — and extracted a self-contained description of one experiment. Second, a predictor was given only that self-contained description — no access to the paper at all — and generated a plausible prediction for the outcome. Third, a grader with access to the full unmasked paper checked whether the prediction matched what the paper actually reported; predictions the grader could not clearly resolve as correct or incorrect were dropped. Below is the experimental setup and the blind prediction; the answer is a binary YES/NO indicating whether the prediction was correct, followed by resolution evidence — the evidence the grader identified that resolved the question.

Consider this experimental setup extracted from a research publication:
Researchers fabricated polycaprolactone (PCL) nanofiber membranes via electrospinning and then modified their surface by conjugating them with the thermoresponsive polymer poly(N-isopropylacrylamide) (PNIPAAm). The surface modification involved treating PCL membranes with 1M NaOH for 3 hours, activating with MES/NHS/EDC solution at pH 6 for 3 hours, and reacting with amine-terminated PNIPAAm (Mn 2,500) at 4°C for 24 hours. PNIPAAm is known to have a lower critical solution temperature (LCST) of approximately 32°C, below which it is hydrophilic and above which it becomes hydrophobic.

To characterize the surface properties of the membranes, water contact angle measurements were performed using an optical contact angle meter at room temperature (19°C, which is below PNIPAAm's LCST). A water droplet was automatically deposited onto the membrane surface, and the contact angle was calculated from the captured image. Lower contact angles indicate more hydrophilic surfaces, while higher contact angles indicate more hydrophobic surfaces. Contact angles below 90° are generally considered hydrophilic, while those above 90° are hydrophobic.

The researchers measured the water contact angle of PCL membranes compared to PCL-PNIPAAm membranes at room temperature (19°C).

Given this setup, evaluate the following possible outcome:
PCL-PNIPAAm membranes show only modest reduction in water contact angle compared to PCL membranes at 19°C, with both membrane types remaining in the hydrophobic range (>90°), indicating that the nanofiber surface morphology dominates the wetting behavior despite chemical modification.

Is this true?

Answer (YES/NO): NO